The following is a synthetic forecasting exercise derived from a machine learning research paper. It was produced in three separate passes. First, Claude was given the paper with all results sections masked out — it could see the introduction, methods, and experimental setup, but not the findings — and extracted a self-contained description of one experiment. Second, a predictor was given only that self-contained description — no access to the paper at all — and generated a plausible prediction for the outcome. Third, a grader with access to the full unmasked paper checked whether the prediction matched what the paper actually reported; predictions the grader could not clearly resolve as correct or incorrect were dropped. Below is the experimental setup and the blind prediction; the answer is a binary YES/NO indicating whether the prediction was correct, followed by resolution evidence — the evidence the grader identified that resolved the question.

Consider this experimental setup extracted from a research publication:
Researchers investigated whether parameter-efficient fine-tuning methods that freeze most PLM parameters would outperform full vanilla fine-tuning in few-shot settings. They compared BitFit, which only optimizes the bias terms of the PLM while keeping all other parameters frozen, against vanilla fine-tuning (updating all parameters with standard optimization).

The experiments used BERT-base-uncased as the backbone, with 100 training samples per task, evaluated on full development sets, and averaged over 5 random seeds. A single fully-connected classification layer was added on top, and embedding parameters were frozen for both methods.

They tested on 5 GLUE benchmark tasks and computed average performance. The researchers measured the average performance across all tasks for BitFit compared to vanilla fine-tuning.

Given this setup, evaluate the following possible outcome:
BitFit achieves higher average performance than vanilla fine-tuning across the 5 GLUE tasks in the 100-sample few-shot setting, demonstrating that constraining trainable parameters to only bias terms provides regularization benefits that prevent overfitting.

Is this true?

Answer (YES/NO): NO